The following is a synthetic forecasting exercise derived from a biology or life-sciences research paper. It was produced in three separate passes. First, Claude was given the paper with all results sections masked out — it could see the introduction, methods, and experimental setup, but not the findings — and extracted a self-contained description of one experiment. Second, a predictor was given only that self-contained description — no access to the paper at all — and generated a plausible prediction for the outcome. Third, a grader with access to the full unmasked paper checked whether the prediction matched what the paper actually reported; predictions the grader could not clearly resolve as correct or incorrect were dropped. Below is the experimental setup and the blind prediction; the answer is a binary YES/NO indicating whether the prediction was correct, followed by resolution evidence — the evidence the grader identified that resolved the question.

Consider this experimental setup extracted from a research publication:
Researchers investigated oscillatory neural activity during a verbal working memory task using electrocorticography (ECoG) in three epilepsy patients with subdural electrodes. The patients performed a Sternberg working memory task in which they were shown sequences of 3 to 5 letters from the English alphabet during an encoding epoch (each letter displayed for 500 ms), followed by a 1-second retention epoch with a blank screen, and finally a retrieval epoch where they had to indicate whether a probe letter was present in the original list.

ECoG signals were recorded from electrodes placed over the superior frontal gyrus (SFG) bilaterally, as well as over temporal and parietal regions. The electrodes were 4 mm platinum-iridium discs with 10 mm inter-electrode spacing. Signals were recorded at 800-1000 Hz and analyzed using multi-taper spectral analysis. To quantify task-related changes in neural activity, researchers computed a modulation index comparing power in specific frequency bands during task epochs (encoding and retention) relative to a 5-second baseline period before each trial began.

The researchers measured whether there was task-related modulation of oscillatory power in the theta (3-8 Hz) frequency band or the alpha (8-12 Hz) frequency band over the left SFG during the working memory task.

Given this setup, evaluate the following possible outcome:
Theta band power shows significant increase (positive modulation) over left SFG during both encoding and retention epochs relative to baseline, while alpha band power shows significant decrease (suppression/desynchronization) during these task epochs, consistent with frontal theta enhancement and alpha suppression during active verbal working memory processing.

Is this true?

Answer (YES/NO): NO